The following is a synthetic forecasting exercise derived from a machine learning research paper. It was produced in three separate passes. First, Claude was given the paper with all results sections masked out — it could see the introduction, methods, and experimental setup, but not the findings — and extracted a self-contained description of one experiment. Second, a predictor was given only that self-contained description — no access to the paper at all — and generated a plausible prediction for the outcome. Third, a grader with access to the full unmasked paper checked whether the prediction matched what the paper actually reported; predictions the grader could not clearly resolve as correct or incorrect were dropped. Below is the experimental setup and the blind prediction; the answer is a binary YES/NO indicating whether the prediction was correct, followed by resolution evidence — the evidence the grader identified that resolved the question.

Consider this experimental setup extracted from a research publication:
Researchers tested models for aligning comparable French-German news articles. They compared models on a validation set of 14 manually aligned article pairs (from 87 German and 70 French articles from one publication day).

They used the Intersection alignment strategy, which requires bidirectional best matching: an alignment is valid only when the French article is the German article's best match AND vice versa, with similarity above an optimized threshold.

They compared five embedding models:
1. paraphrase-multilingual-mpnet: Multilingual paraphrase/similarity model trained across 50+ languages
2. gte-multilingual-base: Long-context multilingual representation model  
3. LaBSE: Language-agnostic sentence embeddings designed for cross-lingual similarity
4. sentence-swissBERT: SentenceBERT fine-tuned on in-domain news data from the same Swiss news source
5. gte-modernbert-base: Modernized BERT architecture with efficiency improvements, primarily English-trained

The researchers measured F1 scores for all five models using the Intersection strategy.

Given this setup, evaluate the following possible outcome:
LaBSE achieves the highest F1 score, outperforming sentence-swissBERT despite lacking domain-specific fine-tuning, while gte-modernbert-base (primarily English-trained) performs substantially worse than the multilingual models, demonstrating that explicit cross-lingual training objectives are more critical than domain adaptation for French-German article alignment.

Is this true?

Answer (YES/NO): NO